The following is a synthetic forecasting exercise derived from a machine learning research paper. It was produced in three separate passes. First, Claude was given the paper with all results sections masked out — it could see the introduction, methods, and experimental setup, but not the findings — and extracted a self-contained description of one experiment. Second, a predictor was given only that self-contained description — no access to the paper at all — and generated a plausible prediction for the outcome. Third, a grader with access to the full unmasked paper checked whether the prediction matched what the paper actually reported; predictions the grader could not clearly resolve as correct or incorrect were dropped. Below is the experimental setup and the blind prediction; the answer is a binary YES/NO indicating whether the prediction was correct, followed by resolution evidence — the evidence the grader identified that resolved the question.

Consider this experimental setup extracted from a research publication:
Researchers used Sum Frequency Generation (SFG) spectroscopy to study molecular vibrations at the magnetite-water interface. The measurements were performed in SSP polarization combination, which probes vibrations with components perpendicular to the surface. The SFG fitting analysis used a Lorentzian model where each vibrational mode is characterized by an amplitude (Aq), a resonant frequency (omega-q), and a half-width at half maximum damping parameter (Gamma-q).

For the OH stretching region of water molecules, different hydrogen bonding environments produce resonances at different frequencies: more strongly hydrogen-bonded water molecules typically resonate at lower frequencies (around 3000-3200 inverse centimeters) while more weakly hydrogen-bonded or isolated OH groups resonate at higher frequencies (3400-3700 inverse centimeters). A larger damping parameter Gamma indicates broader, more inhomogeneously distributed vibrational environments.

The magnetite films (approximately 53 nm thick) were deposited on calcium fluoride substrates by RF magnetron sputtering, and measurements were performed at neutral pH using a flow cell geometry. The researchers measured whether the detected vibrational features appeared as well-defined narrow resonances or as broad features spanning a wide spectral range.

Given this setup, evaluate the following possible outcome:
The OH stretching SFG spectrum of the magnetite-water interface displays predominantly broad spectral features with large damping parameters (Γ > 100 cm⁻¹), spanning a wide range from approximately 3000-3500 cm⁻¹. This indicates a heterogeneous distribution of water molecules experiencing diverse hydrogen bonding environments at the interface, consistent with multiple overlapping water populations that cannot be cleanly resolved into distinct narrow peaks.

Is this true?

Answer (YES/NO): YES